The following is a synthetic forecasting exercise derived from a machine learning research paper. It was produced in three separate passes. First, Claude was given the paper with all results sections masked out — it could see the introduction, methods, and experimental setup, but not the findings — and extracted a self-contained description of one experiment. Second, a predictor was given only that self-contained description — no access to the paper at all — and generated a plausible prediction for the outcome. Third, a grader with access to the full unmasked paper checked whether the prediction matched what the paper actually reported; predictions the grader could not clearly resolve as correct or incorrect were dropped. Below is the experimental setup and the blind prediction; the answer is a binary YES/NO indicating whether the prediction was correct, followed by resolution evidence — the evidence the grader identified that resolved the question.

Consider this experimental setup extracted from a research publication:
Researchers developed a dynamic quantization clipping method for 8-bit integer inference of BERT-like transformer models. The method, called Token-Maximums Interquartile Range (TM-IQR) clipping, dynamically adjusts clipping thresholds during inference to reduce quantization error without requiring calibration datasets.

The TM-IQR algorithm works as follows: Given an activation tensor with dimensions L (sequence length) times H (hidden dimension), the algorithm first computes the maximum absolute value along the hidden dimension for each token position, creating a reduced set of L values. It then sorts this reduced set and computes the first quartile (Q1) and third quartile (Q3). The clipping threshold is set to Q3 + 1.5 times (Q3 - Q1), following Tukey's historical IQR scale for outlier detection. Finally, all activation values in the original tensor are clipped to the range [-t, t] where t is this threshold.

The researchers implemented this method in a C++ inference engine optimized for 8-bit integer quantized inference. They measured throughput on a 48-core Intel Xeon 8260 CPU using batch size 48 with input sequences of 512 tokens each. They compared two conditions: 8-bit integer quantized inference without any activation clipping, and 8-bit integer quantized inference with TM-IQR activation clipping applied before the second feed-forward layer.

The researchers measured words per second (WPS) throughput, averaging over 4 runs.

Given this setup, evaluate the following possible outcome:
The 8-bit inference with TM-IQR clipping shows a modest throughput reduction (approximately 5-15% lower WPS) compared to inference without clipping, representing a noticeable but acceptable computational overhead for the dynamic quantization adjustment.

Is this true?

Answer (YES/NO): NO